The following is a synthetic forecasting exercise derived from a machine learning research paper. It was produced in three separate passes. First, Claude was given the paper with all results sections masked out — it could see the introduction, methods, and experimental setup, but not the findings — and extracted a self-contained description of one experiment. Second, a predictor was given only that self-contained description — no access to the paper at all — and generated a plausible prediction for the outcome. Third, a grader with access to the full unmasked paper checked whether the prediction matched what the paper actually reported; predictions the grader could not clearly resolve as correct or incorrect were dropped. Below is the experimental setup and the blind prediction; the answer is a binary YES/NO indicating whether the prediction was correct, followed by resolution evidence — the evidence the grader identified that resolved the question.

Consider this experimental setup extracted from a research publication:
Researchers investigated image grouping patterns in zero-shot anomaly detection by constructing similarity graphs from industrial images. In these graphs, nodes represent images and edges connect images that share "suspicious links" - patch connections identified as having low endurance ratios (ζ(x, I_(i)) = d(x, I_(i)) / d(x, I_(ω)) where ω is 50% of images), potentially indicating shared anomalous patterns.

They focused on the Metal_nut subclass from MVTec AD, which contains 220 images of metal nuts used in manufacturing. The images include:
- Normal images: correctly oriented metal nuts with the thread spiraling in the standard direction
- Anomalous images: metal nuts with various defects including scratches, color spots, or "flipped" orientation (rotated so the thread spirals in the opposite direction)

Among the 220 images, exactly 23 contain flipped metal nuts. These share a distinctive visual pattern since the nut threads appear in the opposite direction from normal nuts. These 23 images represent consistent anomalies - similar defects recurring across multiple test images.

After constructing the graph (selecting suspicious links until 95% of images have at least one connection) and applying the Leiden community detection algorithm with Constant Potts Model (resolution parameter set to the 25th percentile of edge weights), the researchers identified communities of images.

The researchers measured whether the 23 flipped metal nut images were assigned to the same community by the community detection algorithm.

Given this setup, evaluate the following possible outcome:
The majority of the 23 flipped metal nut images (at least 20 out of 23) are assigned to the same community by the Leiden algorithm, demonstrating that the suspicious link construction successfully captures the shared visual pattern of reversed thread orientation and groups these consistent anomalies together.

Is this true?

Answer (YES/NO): YES